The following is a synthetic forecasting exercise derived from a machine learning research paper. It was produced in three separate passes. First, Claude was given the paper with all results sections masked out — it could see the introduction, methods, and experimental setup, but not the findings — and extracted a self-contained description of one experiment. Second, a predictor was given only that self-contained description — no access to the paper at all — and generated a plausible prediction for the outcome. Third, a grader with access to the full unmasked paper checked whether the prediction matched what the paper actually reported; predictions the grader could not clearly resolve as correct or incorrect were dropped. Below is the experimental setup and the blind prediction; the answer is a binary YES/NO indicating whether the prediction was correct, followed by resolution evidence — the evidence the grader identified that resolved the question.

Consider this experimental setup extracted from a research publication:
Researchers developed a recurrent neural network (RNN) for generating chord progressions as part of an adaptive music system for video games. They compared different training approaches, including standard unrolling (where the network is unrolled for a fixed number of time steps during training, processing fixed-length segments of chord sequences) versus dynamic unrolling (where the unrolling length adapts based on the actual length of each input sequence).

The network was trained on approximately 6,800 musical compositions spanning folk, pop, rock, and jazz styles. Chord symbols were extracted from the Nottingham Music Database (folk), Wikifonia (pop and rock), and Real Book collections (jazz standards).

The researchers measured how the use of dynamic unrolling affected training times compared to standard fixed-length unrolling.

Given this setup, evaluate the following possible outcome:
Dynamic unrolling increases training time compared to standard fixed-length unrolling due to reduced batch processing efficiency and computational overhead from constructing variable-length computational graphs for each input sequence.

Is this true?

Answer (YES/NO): NO